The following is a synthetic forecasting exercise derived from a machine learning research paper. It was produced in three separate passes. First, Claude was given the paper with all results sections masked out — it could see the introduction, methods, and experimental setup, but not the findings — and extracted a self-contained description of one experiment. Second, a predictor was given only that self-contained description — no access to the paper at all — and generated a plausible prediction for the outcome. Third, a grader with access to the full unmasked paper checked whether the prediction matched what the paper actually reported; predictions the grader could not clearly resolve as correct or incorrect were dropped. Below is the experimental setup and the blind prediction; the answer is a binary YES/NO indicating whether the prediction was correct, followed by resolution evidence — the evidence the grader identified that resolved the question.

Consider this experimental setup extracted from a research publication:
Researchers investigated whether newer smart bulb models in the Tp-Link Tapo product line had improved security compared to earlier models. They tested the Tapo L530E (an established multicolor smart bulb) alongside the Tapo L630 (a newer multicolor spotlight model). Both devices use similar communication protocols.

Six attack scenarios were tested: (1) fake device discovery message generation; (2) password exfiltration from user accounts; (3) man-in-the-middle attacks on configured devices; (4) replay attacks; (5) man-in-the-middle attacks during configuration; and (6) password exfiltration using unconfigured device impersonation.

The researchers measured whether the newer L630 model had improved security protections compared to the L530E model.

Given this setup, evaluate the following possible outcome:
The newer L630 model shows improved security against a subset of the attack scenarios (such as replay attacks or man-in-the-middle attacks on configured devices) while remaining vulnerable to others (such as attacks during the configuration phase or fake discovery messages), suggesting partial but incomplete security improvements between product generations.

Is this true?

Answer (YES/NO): NO